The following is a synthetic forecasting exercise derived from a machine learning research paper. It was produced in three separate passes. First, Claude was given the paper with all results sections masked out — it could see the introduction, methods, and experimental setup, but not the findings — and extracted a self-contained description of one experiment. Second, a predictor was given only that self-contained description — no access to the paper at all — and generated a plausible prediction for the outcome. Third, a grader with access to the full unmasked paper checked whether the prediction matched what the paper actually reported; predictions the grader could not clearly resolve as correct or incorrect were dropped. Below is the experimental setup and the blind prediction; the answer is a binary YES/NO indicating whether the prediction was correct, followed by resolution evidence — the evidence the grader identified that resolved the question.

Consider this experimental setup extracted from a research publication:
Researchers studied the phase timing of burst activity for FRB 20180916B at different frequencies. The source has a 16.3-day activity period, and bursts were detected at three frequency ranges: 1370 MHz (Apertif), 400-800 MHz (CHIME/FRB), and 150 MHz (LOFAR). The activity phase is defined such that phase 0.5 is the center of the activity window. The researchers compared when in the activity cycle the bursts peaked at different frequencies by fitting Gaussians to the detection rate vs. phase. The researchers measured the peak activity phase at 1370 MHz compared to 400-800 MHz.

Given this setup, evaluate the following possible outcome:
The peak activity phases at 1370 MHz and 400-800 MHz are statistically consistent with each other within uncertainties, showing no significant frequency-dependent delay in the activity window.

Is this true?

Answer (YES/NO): NO